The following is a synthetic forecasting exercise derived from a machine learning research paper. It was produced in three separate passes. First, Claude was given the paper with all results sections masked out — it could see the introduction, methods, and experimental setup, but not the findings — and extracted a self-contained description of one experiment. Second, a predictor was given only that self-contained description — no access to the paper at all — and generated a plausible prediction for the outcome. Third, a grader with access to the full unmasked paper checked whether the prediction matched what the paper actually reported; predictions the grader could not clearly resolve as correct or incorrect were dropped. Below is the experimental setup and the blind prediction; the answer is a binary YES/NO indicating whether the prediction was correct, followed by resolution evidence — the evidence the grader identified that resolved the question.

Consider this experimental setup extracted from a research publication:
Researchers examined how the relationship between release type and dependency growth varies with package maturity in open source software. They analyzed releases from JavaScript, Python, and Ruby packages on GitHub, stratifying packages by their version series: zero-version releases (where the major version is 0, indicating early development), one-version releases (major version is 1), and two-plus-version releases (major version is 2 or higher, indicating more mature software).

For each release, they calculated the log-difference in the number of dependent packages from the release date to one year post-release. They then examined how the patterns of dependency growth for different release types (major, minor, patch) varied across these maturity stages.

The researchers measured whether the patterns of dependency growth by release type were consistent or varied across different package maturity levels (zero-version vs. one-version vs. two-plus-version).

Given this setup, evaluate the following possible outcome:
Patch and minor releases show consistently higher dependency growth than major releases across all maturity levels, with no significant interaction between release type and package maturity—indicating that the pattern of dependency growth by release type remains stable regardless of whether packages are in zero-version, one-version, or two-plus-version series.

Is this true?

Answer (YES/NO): NO